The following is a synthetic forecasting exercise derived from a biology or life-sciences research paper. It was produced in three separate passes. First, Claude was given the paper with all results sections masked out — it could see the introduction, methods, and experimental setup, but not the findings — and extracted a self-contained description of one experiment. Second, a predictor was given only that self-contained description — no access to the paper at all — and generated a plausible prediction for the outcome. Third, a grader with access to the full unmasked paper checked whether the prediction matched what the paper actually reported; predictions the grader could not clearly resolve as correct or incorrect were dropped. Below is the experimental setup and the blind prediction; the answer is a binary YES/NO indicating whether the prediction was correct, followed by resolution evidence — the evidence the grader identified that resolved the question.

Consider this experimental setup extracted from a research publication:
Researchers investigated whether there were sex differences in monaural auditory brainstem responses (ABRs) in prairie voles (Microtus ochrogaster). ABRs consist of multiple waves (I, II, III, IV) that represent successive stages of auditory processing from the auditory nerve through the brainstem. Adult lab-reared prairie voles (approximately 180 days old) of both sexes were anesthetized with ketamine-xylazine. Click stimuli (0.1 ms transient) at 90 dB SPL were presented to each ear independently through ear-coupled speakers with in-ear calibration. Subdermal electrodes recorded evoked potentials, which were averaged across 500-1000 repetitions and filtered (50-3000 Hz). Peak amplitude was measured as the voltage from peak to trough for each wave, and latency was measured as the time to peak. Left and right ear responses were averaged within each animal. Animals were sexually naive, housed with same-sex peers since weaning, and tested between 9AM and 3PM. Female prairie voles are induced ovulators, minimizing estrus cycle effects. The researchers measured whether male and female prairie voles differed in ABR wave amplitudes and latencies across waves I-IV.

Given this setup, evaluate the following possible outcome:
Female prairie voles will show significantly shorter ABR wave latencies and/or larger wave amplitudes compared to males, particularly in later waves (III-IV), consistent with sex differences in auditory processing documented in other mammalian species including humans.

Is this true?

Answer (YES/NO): NO